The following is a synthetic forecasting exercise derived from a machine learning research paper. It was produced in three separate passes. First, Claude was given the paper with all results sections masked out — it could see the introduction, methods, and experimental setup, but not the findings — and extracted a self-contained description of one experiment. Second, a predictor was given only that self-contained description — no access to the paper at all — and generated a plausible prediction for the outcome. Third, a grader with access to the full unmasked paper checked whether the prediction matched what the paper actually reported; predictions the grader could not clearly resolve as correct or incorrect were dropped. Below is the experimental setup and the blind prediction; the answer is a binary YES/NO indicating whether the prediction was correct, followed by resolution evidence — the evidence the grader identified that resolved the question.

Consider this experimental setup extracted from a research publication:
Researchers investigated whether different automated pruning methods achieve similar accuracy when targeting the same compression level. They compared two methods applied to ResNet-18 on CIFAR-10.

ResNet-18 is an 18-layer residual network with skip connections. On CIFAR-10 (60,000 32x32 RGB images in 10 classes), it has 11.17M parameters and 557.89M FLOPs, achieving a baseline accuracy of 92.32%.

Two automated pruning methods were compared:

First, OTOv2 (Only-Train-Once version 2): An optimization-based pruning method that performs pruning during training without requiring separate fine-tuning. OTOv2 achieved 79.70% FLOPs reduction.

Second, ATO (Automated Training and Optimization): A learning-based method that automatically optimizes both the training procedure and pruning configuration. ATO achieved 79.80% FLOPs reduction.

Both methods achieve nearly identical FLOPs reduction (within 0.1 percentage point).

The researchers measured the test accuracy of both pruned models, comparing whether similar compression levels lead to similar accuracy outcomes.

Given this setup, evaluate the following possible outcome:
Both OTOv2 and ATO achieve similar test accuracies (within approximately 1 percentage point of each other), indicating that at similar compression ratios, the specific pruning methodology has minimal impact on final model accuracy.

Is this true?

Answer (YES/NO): NO